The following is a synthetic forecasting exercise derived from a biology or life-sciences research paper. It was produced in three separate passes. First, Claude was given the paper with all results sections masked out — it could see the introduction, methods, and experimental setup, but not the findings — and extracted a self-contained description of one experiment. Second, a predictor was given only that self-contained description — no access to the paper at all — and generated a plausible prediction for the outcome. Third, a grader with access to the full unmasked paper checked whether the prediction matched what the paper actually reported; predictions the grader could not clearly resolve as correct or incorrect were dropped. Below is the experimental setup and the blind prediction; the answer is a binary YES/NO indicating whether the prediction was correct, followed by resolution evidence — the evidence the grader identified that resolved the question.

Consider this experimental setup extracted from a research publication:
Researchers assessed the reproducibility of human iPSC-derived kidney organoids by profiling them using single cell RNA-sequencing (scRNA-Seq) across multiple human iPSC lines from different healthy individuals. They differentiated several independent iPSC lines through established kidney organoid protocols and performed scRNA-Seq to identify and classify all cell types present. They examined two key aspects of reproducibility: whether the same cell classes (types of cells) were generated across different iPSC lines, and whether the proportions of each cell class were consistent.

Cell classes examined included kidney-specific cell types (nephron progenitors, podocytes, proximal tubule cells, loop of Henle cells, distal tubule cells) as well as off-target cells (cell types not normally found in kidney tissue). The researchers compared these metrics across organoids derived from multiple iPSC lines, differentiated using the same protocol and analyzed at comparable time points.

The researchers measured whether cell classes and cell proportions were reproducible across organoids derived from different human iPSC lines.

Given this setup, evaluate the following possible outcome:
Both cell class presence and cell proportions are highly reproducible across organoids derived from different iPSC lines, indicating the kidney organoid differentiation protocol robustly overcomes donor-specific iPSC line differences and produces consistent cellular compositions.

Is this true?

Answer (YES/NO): NO